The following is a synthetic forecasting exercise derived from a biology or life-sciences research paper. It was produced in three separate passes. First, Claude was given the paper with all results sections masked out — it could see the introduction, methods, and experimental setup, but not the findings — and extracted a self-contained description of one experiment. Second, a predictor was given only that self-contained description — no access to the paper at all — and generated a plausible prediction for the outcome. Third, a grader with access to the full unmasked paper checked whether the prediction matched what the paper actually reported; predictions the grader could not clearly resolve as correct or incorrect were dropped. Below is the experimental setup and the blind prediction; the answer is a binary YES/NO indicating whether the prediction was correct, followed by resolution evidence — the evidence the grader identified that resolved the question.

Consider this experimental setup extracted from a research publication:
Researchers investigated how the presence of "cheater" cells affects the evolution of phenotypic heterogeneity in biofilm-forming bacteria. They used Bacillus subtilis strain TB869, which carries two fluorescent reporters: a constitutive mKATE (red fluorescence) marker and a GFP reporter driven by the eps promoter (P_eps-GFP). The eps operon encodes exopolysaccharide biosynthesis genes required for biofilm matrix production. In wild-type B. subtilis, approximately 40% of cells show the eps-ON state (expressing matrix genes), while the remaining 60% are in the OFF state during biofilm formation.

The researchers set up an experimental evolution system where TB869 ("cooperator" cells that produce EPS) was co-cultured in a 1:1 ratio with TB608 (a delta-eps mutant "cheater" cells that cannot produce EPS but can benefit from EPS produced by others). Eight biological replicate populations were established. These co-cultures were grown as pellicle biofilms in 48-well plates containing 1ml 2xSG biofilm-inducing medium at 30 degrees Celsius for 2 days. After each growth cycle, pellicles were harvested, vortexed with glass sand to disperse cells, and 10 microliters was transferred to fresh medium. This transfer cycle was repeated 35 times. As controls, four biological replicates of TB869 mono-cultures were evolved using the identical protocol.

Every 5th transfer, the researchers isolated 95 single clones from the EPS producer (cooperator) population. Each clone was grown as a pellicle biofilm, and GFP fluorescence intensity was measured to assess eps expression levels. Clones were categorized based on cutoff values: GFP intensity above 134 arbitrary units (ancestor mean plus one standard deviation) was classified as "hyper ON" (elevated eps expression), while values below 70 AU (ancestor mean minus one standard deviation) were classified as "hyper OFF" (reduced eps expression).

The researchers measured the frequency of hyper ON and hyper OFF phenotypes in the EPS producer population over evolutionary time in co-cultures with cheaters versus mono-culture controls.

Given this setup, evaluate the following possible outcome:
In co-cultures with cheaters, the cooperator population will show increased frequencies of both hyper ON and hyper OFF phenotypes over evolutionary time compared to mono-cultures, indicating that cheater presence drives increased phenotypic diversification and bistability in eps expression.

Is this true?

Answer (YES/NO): NO